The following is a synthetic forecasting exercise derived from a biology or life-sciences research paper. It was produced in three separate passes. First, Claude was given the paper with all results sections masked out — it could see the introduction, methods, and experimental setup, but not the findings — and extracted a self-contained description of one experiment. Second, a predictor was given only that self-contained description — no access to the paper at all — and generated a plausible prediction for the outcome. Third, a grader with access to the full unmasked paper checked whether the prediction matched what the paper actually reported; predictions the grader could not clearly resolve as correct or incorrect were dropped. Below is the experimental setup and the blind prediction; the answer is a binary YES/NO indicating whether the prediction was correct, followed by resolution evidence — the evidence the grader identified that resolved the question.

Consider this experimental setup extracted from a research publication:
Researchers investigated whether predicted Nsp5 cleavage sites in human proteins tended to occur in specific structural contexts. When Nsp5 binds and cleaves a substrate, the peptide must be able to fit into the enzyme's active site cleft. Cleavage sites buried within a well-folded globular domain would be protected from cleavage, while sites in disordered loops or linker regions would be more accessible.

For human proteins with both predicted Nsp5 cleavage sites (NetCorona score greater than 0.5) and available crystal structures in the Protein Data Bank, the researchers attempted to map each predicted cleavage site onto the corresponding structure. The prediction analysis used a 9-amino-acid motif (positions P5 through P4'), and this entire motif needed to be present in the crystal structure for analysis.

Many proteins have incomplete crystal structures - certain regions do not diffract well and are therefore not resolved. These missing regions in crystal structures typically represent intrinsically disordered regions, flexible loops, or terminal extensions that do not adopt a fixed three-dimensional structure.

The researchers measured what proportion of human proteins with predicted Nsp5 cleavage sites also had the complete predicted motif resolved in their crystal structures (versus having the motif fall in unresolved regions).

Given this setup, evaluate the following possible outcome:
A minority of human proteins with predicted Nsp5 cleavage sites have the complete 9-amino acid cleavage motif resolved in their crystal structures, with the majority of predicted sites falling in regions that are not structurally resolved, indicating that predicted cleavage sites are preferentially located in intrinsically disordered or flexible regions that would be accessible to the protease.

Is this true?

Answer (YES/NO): NO